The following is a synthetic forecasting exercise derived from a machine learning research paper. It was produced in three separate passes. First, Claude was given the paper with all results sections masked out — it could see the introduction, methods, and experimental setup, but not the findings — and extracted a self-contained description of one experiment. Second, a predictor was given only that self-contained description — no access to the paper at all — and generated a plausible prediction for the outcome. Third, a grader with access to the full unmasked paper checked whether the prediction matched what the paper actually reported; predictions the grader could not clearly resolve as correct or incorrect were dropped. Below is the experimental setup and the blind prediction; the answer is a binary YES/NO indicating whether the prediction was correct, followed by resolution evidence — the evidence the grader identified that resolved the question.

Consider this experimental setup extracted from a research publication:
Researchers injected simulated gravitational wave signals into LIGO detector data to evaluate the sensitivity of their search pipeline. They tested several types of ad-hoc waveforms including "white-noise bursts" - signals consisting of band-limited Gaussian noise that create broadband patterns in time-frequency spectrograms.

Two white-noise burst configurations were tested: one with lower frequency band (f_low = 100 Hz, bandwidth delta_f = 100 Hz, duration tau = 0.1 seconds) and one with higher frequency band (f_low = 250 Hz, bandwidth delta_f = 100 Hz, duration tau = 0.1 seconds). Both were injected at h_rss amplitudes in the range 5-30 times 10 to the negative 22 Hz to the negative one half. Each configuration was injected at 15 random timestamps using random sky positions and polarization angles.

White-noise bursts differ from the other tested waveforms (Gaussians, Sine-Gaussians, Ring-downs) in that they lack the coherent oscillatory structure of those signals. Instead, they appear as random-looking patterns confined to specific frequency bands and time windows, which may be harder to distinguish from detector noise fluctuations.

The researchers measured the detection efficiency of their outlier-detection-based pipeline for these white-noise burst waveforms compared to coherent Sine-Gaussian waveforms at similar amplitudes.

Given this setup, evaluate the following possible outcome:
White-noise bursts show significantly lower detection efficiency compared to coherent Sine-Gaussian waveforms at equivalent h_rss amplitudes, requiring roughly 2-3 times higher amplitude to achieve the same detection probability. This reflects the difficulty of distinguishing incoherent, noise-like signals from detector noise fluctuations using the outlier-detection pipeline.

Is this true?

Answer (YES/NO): NO